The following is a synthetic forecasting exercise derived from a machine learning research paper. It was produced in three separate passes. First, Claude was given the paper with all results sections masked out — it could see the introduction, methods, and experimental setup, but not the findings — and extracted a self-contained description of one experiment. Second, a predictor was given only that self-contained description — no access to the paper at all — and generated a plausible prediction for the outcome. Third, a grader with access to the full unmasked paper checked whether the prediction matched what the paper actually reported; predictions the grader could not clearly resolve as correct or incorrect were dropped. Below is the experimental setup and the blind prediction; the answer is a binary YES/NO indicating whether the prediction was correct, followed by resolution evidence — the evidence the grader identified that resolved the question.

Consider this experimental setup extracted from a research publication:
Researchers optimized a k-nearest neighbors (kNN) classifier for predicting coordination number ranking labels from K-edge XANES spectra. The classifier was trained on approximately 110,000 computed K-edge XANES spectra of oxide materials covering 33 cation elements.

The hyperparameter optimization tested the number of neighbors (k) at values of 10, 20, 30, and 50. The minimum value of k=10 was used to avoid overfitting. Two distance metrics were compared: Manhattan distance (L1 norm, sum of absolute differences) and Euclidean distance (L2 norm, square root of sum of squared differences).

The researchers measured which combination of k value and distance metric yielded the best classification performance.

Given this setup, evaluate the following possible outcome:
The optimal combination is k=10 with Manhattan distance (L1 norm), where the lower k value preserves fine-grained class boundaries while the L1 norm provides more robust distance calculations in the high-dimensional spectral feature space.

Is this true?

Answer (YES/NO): YES